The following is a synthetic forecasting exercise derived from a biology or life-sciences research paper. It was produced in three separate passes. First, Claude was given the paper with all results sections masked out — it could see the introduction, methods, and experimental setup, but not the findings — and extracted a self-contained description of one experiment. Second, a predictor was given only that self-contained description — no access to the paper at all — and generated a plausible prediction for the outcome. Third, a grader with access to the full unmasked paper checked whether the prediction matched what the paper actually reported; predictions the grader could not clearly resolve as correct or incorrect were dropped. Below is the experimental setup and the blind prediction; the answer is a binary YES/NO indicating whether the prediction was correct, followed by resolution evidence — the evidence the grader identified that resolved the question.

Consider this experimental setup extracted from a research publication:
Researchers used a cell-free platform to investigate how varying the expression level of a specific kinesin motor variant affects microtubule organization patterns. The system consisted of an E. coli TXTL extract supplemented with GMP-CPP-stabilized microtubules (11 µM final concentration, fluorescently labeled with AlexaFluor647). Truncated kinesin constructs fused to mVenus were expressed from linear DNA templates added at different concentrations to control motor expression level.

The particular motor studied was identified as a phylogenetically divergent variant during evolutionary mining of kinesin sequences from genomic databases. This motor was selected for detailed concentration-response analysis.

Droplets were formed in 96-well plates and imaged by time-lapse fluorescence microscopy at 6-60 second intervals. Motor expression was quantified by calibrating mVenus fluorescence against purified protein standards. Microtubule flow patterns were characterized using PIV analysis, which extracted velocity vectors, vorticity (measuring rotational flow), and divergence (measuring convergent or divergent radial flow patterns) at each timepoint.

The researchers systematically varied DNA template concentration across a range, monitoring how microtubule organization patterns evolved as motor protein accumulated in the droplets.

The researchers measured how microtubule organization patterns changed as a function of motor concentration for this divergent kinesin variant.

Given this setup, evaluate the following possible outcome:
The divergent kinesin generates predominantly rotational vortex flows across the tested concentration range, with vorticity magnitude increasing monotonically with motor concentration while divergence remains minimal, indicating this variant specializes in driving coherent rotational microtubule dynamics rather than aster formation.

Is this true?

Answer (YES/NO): NO